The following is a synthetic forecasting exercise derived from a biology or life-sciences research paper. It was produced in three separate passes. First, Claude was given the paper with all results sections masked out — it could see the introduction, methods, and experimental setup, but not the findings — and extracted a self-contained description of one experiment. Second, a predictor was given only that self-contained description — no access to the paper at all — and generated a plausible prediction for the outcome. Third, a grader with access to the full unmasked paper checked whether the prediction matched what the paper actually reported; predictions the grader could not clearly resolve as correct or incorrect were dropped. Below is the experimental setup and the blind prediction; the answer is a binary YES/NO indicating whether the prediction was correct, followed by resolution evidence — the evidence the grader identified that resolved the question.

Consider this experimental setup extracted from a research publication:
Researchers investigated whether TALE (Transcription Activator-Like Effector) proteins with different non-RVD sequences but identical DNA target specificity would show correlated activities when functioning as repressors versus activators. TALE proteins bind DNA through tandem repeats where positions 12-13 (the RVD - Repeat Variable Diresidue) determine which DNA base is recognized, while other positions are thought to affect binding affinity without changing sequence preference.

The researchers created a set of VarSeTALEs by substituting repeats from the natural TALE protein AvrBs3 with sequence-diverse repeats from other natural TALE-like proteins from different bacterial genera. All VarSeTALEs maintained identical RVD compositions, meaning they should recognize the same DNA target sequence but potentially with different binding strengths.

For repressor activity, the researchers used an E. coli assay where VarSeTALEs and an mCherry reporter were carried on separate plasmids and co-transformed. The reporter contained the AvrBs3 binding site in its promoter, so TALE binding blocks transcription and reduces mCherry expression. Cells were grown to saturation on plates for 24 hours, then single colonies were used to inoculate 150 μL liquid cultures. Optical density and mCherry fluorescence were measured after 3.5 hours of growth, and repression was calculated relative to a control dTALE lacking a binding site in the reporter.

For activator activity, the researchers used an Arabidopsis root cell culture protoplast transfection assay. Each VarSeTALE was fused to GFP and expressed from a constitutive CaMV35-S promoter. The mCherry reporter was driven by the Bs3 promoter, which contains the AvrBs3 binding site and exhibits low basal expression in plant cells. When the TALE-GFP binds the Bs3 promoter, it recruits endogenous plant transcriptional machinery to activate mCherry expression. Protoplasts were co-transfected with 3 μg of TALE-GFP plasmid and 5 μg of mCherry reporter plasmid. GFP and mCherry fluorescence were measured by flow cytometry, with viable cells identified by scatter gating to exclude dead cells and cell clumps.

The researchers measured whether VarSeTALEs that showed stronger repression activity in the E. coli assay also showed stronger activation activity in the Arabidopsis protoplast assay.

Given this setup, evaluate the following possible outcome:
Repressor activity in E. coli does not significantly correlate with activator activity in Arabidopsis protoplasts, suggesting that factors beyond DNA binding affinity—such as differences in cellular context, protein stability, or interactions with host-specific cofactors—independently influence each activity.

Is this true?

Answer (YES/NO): YES